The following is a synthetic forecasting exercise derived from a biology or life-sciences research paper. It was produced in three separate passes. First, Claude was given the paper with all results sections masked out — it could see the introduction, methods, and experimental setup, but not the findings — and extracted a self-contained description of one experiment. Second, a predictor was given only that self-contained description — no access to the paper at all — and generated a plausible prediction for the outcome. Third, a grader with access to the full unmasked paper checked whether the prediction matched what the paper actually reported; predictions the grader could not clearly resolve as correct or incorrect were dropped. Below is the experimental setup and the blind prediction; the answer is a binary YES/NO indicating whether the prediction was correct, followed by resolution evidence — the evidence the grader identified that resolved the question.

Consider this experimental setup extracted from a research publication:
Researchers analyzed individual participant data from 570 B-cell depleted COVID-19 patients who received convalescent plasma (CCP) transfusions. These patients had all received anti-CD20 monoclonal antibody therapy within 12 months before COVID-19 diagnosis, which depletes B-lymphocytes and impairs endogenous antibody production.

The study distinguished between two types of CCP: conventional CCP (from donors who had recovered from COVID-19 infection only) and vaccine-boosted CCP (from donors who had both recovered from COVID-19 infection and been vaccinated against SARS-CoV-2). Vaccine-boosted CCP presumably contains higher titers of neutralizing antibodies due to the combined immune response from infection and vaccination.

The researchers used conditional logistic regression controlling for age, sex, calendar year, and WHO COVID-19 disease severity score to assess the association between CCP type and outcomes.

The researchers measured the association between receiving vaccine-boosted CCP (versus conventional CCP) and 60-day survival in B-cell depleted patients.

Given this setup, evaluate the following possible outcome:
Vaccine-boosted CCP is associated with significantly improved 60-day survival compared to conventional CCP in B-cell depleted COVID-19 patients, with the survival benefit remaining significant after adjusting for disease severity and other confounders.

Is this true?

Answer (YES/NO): YES